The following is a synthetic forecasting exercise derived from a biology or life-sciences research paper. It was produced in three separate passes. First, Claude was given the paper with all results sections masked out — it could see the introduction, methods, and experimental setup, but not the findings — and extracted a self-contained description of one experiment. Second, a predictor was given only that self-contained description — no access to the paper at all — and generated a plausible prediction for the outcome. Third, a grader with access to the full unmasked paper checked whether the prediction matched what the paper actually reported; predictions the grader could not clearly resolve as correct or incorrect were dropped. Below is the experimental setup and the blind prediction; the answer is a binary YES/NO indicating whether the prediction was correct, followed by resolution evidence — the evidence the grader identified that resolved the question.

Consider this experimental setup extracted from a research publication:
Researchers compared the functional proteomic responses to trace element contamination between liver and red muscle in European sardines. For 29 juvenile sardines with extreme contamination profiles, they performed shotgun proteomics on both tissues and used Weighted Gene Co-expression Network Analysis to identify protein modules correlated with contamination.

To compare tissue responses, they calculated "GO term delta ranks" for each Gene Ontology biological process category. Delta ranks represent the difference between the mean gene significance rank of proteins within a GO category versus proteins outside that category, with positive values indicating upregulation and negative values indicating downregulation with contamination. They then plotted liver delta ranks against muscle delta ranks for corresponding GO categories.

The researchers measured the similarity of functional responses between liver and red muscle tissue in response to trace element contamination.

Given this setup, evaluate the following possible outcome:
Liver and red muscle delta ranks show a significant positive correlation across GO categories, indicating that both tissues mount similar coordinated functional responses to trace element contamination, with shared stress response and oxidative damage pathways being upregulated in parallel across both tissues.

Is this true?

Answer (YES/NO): YES